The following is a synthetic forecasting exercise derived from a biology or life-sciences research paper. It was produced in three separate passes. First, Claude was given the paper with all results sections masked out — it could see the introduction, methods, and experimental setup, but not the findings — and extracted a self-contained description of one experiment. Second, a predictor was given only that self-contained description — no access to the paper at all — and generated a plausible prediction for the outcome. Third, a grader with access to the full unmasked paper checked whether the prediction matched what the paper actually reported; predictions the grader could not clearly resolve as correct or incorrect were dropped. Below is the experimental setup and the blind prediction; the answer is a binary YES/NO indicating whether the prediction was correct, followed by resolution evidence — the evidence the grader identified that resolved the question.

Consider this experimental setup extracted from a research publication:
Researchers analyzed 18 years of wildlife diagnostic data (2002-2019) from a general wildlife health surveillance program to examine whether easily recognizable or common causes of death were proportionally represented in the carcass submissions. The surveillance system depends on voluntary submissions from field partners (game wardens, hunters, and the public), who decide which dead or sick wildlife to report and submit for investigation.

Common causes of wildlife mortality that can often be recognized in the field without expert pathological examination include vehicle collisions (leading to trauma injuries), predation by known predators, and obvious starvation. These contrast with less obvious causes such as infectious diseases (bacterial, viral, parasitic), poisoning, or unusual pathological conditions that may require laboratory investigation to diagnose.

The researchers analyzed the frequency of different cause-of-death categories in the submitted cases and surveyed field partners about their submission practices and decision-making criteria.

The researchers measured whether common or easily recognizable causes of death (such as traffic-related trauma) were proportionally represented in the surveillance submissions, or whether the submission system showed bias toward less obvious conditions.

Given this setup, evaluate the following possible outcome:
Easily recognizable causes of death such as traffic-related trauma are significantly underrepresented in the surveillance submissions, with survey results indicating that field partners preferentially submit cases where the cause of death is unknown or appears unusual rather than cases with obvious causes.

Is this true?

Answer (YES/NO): YES